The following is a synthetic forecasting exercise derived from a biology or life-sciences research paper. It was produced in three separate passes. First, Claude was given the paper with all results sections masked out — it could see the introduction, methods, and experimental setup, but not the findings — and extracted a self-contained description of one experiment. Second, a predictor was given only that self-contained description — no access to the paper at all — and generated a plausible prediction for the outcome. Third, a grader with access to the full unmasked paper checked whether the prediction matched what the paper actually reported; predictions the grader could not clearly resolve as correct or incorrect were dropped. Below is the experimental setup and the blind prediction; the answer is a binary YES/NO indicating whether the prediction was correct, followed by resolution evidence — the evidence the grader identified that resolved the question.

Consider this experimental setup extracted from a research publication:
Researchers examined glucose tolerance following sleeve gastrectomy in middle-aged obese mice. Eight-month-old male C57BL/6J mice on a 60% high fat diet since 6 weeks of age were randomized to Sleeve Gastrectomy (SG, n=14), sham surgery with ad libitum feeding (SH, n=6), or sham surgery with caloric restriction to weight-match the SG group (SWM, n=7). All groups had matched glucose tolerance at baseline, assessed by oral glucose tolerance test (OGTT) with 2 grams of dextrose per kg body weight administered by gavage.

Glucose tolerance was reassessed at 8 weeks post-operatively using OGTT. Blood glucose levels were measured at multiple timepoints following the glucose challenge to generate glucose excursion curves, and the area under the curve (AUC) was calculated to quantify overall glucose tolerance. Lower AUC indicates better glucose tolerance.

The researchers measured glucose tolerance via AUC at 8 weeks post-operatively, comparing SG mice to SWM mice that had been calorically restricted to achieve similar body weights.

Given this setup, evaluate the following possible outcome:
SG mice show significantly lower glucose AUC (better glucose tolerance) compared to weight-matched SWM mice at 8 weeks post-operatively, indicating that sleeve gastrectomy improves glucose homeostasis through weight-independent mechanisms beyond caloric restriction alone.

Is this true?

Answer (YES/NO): NO